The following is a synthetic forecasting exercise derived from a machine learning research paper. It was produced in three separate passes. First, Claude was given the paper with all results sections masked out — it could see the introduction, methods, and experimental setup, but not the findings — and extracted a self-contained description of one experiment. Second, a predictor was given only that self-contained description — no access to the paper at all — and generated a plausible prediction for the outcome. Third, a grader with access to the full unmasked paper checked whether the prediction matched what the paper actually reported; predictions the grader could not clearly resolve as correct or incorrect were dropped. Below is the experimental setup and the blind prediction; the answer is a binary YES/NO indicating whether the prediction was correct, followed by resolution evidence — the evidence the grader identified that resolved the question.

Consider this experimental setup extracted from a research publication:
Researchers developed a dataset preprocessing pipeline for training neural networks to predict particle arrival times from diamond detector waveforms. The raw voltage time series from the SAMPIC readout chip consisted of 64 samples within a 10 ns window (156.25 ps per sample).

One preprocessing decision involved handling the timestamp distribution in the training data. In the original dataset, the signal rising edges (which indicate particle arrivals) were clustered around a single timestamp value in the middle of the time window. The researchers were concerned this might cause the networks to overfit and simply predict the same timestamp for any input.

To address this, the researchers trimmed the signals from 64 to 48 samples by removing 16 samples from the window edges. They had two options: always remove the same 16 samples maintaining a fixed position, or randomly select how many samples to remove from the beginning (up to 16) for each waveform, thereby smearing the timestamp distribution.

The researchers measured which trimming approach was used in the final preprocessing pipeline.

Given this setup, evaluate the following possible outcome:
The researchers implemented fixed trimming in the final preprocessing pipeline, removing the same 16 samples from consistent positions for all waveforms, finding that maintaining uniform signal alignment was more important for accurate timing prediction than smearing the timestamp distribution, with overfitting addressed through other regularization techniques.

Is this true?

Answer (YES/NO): NO